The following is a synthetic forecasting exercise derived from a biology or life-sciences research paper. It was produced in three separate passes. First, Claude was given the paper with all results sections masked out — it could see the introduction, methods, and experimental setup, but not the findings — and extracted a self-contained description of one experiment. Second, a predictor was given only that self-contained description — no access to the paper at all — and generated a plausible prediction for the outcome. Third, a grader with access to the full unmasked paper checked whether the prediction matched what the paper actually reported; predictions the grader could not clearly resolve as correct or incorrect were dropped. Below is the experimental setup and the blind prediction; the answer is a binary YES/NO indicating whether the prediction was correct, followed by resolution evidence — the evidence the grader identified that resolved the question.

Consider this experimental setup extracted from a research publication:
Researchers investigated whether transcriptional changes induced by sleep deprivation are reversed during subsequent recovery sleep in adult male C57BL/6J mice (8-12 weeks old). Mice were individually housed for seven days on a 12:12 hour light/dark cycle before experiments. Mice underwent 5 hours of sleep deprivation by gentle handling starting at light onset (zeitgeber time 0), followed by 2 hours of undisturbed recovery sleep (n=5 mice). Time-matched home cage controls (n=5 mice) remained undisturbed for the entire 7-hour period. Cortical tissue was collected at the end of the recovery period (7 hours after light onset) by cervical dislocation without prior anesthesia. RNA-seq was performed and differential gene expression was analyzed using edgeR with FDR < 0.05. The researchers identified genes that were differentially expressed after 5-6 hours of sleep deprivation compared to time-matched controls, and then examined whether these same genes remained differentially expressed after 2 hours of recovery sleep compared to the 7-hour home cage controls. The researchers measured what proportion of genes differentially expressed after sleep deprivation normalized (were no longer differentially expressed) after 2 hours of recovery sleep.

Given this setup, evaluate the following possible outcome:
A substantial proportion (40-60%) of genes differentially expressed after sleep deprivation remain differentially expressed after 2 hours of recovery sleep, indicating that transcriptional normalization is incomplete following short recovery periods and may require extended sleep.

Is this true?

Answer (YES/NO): YES